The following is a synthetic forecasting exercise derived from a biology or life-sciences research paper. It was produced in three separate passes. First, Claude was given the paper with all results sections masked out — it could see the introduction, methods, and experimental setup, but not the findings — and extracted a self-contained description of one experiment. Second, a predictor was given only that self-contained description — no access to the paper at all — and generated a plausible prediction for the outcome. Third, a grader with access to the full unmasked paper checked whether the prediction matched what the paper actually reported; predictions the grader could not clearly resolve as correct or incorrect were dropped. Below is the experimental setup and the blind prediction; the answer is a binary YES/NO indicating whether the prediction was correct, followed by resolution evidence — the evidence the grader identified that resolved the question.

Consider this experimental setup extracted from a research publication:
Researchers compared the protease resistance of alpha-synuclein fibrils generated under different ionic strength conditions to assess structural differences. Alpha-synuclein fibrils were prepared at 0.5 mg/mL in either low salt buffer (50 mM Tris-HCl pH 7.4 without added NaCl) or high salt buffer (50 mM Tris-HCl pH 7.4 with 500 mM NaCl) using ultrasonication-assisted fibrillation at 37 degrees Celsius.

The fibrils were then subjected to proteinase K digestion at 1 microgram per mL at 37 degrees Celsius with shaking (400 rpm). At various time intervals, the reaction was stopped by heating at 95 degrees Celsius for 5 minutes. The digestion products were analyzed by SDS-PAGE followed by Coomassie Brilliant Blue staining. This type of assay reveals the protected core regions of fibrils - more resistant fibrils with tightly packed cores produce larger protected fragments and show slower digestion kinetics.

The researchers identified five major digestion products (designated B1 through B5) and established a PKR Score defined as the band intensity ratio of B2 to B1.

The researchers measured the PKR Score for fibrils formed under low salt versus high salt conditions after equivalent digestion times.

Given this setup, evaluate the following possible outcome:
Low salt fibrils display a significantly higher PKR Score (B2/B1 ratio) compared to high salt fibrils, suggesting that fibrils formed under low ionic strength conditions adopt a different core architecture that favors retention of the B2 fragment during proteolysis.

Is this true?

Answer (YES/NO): NO